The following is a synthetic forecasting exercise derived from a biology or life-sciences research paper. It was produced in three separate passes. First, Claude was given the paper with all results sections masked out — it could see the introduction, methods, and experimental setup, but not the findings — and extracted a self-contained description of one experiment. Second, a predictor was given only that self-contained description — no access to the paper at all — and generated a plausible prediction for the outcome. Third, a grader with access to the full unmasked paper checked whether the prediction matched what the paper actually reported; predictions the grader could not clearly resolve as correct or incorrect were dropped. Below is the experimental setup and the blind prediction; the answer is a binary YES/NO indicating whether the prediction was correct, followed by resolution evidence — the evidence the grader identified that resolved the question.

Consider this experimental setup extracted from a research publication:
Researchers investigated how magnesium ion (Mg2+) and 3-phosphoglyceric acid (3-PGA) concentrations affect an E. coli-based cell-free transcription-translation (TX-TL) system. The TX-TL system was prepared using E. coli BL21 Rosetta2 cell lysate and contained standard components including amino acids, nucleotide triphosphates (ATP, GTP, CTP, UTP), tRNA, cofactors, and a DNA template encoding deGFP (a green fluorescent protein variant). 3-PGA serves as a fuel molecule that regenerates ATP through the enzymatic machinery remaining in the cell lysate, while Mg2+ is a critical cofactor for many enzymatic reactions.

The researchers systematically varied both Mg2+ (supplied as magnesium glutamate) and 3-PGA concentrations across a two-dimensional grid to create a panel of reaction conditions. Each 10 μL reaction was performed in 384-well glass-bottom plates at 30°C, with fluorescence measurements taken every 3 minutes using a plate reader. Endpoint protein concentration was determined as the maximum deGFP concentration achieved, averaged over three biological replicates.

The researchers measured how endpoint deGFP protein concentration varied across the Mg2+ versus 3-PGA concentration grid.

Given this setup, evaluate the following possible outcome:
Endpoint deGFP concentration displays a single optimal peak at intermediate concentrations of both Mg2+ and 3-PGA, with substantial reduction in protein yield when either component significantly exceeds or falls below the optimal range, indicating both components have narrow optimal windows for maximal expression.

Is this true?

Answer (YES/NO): NO